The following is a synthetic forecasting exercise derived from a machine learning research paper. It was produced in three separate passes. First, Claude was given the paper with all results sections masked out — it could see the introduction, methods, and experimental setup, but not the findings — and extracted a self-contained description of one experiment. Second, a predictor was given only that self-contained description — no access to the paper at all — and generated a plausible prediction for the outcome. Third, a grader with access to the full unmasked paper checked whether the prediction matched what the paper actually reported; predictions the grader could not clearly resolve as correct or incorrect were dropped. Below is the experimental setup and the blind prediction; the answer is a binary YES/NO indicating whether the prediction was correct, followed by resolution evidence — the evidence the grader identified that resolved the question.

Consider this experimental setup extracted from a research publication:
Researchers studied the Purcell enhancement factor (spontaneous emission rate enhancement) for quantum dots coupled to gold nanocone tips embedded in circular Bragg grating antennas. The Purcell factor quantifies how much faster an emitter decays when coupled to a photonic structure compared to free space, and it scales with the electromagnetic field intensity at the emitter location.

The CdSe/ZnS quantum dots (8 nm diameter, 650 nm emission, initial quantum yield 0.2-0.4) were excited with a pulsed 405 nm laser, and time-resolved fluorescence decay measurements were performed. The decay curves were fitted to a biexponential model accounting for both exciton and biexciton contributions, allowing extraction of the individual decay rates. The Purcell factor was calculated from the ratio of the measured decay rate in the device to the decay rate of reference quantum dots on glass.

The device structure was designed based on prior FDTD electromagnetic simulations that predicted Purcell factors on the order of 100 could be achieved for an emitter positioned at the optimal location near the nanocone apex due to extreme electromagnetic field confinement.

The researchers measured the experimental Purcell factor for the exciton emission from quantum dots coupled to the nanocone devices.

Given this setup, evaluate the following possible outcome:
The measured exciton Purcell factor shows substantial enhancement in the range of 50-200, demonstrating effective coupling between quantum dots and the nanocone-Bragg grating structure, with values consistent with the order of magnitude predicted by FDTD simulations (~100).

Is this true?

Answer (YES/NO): NO